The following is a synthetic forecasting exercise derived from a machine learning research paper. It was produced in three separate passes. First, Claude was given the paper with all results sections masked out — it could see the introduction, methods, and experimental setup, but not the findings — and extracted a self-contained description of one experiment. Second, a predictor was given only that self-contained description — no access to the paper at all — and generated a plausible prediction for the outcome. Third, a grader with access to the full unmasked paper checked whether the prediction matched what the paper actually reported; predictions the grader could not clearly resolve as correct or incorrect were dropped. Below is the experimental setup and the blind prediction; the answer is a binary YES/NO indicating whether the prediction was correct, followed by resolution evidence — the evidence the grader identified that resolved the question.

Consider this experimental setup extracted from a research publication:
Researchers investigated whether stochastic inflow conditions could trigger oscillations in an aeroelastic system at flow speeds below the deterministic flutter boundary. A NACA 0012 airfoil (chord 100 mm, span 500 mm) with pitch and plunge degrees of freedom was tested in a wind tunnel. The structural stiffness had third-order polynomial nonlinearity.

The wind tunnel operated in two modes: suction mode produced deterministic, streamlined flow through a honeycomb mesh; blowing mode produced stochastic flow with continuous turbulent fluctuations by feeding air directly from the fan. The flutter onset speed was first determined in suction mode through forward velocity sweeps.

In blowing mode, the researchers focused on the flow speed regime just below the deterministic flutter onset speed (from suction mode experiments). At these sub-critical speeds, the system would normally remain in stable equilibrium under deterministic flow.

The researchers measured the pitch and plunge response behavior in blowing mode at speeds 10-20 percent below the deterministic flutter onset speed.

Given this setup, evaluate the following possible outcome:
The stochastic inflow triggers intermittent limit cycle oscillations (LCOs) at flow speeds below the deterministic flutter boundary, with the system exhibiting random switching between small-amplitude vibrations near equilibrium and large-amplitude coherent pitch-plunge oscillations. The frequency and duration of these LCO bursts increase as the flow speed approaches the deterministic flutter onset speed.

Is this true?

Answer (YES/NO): NO